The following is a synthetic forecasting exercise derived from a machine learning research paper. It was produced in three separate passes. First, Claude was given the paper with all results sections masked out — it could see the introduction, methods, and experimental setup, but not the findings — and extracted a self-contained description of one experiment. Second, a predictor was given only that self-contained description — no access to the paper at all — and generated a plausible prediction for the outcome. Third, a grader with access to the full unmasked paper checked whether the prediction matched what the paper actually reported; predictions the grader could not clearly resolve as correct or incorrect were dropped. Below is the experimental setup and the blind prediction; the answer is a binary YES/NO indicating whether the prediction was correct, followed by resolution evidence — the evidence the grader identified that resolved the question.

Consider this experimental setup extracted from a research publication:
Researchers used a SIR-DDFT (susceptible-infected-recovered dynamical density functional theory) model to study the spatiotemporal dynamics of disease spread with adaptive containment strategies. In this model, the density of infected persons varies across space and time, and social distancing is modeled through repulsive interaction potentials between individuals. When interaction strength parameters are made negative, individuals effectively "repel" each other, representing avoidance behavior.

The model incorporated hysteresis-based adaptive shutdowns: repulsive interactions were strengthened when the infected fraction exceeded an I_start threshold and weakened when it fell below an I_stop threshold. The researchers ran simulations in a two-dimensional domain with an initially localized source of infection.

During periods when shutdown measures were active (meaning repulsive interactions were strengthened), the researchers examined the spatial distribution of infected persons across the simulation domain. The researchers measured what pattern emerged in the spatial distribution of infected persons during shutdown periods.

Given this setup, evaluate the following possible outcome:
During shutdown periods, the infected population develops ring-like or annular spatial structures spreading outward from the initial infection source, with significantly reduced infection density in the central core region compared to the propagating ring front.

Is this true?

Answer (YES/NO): NO